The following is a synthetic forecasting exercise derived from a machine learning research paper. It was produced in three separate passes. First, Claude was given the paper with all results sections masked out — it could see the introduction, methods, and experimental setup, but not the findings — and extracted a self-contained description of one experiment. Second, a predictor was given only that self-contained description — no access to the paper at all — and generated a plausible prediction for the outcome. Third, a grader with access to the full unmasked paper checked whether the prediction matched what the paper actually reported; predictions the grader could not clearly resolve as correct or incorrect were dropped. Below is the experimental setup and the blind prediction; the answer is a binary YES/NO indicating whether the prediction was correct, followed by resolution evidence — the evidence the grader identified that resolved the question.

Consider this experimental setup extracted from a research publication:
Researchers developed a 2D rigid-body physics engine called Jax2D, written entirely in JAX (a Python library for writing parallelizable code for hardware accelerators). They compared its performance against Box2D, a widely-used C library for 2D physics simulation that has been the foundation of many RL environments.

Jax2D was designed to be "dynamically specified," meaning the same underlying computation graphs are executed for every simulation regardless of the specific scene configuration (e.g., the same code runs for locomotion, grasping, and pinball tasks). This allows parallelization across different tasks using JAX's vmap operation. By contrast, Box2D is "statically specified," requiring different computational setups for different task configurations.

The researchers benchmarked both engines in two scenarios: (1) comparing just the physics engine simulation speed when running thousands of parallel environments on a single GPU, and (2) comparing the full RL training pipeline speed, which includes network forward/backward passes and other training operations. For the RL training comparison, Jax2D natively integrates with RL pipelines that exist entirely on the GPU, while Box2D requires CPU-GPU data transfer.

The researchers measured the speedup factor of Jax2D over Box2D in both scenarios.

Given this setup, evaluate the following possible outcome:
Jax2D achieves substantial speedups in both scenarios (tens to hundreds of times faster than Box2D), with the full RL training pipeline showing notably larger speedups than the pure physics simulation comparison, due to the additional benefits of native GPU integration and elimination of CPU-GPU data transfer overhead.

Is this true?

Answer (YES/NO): NO